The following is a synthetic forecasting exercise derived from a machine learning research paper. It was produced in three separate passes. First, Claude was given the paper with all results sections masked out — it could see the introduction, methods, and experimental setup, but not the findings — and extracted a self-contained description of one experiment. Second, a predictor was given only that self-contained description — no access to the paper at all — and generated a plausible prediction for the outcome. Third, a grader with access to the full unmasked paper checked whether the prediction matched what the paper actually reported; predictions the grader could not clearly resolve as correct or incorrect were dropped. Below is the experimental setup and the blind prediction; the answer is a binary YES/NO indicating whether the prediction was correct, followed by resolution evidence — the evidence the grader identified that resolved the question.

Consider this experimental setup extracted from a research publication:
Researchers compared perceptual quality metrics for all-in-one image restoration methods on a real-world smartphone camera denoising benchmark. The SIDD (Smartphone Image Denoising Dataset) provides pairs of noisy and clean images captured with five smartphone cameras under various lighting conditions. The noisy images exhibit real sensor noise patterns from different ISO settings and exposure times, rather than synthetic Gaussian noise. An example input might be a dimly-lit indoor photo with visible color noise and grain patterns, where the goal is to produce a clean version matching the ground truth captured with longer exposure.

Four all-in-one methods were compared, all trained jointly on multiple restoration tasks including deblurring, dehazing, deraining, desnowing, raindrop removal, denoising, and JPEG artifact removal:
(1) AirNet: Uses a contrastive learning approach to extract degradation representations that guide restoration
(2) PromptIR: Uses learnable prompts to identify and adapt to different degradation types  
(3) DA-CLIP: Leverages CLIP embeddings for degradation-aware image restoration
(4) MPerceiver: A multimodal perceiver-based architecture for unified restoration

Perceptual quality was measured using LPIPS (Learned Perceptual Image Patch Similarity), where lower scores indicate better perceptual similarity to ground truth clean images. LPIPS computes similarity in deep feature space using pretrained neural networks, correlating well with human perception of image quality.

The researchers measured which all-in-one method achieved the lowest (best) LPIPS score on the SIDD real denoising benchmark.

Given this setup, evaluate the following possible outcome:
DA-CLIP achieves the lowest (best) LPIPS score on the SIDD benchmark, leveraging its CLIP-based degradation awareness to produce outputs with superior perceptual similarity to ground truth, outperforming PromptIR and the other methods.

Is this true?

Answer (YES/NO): NO